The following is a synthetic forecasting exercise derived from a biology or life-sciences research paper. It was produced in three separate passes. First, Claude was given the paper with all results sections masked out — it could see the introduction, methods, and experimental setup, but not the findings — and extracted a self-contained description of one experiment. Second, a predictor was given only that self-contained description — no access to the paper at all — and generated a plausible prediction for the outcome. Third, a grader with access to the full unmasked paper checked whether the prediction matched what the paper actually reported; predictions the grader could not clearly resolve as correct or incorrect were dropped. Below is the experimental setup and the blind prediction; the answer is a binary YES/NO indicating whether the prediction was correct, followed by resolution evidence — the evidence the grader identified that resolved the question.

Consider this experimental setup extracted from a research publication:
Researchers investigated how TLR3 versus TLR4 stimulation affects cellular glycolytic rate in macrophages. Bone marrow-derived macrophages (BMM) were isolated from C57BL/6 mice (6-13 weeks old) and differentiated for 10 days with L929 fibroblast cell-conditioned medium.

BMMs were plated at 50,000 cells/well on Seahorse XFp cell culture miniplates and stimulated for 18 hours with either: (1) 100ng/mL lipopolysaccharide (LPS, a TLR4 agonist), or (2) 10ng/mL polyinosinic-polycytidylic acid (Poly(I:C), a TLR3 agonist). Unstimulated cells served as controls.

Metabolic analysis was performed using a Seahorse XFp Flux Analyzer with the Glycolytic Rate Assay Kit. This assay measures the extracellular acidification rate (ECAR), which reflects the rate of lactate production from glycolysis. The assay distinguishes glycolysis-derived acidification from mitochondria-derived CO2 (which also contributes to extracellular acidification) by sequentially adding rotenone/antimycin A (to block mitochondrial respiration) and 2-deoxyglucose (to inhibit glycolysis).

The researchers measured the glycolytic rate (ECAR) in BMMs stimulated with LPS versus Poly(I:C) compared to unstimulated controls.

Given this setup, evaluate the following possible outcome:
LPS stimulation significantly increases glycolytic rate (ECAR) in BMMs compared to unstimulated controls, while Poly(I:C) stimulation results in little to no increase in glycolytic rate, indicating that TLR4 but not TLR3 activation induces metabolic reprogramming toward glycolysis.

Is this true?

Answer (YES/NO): NO